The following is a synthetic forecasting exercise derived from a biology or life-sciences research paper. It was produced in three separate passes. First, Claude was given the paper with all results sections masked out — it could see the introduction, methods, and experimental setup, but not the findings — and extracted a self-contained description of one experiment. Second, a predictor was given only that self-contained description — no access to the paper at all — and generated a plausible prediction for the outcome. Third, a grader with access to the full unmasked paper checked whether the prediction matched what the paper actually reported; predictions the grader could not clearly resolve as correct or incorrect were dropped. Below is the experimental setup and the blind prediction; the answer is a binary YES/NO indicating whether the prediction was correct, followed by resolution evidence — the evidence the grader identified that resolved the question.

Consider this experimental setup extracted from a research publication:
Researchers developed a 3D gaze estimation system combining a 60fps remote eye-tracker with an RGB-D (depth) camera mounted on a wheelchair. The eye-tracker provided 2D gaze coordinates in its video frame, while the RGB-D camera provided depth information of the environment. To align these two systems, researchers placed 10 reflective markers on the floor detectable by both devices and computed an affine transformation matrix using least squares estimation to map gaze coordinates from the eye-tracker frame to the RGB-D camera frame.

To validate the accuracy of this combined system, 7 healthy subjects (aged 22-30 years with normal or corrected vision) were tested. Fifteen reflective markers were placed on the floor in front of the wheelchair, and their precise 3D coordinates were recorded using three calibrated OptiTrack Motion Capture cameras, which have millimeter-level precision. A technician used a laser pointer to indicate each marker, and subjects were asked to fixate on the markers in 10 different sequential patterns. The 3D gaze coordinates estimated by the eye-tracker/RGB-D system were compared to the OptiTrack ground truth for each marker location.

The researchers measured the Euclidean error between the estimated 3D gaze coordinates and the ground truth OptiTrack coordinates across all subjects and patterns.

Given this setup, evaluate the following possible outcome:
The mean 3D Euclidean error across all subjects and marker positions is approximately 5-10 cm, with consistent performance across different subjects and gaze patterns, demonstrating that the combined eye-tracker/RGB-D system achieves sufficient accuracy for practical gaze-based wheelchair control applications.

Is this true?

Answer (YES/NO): NO